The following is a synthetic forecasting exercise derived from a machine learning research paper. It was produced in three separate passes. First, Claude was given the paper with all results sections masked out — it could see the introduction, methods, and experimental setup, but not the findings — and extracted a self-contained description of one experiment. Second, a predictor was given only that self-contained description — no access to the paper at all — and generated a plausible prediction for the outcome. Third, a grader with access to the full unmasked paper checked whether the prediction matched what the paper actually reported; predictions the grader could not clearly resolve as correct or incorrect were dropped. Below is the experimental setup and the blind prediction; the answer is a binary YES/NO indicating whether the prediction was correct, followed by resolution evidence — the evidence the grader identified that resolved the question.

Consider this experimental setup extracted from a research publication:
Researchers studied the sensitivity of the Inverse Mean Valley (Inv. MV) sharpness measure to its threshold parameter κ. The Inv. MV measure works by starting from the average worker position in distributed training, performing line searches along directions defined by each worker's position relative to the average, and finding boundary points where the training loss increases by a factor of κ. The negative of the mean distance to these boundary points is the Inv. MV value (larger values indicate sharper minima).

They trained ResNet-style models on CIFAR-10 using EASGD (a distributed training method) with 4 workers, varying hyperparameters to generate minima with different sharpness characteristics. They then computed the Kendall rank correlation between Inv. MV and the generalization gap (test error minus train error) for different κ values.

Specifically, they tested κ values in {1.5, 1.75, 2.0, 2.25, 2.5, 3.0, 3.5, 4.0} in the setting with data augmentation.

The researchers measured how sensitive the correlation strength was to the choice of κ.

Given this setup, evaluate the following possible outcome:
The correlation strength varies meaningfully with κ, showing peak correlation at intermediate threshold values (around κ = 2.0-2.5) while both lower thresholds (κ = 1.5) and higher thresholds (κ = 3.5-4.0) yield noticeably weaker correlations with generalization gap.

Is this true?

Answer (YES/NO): NO